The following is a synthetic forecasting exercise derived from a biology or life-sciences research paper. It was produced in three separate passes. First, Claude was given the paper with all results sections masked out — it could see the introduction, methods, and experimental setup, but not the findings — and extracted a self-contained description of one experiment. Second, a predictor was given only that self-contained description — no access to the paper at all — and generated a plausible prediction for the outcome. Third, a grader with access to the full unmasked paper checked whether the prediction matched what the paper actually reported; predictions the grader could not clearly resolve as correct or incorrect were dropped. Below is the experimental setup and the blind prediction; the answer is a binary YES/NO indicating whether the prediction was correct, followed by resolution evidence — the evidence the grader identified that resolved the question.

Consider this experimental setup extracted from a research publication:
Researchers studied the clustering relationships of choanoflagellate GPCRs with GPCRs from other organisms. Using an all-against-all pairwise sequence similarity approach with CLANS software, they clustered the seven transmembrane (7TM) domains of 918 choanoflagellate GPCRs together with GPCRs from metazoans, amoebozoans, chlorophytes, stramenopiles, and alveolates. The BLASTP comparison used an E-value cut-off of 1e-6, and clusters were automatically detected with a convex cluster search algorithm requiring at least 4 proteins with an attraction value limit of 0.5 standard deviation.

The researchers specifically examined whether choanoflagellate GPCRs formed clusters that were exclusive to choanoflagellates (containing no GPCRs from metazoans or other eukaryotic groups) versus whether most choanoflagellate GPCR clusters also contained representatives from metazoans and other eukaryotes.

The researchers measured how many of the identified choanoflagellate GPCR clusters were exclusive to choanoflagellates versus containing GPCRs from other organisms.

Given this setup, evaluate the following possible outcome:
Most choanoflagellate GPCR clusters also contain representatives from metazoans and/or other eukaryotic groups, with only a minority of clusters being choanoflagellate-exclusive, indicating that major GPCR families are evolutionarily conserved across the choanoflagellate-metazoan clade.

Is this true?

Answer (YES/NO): YES